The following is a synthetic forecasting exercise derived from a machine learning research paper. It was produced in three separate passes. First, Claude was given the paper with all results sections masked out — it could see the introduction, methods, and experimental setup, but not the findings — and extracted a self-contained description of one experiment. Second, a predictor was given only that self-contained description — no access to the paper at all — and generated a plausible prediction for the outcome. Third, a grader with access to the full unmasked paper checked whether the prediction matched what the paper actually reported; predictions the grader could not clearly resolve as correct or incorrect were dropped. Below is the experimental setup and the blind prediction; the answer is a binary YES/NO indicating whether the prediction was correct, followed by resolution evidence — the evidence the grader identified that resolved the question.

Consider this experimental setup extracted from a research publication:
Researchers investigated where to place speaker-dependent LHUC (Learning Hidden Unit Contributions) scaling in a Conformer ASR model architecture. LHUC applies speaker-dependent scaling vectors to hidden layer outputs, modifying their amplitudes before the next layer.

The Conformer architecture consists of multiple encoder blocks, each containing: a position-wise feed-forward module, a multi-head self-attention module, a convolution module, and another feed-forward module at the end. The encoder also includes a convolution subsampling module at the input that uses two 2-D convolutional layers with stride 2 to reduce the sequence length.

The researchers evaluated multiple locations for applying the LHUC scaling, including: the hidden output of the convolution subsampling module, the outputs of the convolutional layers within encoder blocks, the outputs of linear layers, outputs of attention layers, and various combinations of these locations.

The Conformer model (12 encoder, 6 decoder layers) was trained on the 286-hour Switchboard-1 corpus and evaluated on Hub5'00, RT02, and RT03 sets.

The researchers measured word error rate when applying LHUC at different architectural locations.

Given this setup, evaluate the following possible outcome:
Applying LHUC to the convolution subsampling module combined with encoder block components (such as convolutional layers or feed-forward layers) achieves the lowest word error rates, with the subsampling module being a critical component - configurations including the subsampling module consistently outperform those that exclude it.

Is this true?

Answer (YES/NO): NO